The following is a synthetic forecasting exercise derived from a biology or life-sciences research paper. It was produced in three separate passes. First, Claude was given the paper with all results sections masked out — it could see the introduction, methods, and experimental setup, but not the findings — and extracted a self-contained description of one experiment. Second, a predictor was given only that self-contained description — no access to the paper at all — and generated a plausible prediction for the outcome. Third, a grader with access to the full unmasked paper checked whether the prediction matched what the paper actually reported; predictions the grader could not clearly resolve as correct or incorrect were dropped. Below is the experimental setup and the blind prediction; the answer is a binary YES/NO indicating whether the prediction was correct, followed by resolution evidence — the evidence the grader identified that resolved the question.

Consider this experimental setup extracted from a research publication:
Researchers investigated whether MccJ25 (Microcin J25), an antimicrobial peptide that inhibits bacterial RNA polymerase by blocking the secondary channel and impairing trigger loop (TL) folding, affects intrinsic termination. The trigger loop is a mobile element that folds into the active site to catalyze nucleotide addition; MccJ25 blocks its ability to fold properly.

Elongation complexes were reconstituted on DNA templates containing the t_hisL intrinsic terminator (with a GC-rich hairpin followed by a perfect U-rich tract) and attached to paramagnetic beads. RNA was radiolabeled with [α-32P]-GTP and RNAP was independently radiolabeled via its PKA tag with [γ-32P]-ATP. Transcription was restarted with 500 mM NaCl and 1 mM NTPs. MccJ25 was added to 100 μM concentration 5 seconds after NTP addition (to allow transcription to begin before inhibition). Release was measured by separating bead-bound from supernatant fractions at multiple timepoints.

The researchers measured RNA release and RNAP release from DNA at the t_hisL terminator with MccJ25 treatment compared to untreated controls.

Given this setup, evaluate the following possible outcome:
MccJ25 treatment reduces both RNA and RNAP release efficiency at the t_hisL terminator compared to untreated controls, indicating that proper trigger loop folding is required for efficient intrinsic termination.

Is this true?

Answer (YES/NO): NO